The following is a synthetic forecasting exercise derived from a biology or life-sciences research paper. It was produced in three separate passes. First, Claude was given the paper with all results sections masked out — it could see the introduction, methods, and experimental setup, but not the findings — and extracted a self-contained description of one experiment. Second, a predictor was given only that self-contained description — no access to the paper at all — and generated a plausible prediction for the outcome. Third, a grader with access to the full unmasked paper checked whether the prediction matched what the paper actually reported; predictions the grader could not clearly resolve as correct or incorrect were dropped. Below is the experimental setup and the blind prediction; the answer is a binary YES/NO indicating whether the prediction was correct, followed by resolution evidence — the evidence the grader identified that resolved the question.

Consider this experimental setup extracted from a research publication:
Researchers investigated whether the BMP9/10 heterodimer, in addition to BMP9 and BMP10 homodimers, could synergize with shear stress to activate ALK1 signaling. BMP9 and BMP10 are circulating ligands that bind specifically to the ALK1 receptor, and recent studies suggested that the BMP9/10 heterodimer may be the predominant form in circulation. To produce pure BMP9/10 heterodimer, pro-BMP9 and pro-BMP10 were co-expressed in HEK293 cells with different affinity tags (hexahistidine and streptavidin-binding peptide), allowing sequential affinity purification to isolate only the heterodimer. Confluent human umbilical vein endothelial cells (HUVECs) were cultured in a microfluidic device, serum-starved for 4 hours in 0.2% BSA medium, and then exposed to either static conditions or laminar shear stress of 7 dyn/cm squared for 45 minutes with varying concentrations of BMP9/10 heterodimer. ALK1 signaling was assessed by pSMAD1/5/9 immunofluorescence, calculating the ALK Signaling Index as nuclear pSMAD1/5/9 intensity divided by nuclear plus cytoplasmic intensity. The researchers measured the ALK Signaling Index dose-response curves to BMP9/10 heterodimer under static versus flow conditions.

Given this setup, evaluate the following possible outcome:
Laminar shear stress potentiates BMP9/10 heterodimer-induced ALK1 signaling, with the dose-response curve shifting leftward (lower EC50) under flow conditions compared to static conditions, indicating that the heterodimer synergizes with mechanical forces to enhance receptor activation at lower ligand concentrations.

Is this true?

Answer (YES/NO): YES